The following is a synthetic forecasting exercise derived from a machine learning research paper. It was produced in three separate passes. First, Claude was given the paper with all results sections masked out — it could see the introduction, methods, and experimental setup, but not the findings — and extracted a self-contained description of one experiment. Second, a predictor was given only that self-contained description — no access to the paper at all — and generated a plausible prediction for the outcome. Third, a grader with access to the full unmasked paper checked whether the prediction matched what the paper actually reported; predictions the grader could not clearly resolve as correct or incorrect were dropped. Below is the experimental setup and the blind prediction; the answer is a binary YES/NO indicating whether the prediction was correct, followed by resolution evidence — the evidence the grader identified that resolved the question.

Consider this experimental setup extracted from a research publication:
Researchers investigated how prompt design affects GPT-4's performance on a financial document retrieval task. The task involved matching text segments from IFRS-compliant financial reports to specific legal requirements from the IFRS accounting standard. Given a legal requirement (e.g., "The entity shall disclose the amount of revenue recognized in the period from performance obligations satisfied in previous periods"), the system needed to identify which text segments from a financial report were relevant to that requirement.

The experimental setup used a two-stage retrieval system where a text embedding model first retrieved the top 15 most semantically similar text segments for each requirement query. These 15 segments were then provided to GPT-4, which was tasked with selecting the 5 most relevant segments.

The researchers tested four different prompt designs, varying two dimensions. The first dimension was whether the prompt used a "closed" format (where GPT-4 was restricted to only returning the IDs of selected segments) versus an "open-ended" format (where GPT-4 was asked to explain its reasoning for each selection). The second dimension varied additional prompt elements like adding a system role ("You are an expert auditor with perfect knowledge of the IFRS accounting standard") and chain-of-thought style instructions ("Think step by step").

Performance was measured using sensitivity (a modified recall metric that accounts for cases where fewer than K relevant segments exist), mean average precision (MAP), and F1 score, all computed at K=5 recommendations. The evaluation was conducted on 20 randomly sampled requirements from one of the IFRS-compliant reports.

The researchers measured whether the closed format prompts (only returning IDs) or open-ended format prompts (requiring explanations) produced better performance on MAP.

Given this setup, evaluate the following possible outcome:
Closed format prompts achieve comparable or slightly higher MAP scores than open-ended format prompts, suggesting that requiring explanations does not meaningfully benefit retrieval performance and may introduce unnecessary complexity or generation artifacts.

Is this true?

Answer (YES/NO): YES